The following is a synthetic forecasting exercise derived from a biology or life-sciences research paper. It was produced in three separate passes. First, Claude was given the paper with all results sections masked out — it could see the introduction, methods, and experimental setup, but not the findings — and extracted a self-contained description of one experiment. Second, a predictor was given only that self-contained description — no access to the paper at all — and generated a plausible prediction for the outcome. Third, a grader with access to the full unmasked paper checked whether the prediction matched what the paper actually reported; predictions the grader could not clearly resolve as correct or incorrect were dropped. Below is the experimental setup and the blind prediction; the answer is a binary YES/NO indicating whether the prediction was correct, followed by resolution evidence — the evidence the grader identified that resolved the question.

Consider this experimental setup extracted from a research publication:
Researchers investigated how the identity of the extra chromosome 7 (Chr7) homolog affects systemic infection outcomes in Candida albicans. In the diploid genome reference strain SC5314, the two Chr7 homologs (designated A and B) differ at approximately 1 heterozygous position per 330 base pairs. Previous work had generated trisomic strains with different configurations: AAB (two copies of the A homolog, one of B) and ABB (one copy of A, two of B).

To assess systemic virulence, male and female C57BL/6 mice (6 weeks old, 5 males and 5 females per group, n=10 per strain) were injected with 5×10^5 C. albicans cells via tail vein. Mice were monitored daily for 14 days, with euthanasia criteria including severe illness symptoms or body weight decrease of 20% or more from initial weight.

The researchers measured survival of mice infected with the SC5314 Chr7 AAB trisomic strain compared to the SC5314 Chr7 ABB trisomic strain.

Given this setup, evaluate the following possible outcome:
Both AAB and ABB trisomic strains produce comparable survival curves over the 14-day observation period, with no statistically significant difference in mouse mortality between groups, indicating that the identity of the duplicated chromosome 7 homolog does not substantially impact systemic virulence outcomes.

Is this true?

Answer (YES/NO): NO